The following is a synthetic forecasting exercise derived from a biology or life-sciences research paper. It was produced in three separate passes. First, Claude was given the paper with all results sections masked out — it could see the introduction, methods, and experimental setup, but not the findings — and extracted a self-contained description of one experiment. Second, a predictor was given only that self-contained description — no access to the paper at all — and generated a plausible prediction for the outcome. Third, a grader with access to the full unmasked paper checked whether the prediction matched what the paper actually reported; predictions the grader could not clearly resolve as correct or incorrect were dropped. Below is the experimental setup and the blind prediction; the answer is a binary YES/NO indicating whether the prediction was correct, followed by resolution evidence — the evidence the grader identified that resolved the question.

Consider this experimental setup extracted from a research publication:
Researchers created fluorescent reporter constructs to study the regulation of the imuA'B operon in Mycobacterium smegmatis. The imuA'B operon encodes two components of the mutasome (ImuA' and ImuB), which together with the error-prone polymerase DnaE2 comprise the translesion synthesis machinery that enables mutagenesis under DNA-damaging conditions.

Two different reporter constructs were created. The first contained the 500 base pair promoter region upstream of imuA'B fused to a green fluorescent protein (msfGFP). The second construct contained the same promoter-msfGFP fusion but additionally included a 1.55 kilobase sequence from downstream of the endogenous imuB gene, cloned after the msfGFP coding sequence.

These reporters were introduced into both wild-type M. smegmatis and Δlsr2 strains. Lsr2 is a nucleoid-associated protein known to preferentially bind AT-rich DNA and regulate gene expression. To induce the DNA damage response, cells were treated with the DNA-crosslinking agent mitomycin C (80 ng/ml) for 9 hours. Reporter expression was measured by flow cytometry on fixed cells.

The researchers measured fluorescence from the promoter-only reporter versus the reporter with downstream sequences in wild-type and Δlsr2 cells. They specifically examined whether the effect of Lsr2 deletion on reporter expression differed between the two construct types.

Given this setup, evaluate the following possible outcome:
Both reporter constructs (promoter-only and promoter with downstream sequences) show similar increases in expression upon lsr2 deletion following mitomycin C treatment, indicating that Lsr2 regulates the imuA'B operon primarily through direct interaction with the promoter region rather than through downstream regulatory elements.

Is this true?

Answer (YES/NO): NO